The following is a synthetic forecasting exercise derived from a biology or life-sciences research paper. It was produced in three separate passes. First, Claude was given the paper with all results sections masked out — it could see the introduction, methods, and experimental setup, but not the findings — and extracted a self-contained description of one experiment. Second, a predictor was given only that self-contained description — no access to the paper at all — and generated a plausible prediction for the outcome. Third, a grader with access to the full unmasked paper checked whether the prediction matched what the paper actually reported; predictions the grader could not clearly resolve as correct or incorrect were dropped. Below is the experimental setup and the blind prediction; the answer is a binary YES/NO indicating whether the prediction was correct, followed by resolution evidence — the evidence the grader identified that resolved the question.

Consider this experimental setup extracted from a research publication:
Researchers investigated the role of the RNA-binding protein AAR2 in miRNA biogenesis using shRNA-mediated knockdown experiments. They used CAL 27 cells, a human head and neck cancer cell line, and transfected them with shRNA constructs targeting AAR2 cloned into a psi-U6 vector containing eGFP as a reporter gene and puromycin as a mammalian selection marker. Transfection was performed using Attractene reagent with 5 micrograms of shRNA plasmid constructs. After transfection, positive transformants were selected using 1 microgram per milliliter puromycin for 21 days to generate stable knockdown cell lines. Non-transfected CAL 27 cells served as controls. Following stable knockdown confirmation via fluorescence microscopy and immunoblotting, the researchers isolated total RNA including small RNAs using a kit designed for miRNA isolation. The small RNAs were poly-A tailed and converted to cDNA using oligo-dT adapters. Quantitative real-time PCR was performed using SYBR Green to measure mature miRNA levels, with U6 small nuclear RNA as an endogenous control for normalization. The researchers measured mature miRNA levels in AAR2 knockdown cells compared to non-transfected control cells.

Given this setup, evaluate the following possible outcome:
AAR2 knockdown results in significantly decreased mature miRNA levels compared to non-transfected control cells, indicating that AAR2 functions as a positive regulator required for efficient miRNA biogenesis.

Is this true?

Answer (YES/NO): YES